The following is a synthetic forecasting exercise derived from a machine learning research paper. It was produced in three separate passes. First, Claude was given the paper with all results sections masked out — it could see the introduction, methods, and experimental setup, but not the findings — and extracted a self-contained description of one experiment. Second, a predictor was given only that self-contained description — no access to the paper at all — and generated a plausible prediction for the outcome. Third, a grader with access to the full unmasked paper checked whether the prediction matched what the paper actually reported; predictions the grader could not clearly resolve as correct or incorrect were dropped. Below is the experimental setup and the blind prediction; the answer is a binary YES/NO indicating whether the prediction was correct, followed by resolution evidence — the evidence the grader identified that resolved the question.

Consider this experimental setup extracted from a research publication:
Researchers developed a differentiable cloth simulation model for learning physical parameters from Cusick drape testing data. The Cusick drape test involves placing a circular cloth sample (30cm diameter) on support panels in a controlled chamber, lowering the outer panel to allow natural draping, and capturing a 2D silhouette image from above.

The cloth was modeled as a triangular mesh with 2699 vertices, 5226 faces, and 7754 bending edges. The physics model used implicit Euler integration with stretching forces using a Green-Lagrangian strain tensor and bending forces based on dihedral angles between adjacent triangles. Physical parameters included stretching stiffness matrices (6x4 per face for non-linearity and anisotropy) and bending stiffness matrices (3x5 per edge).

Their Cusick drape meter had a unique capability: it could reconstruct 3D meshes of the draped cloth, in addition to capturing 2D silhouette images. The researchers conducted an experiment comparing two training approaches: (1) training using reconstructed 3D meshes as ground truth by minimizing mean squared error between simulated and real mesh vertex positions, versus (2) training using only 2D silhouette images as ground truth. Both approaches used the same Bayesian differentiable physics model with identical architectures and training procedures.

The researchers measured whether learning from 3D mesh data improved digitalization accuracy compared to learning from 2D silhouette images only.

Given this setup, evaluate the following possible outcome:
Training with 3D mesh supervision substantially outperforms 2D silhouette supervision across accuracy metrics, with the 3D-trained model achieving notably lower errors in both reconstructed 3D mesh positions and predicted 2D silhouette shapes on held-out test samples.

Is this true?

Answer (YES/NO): NO